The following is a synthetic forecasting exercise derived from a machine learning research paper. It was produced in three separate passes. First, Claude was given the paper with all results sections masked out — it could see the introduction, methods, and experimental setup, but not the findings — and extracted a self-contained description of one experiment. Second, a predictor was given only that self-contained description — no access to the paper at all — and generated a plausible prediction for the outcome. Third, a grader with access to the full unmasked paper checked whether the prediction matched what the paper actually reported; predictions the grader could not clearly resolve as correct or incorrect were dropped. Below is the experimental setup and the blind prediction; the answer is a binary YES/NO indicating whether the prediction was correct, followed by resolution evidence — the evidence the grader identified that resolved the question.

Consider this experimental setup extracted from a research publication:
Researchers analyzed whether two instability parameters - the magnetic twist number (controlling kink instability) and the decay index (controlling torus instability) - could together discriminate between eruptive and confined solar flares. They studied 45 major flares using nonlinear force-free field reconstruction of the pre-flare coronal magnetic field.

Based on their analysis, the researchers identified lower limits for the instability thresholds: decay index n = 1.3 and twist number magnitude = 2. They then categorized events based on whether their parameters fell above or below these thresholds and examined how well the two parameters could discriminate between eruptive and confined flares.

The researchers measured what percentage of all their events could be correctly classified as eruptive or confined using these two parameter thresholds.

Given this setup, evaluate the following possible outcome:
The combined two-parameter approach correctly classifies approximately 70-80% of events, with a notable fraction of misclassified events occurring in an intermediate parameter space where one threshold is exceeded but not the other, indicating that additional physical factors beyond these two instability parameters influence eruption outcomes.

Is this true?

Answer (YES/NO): NO